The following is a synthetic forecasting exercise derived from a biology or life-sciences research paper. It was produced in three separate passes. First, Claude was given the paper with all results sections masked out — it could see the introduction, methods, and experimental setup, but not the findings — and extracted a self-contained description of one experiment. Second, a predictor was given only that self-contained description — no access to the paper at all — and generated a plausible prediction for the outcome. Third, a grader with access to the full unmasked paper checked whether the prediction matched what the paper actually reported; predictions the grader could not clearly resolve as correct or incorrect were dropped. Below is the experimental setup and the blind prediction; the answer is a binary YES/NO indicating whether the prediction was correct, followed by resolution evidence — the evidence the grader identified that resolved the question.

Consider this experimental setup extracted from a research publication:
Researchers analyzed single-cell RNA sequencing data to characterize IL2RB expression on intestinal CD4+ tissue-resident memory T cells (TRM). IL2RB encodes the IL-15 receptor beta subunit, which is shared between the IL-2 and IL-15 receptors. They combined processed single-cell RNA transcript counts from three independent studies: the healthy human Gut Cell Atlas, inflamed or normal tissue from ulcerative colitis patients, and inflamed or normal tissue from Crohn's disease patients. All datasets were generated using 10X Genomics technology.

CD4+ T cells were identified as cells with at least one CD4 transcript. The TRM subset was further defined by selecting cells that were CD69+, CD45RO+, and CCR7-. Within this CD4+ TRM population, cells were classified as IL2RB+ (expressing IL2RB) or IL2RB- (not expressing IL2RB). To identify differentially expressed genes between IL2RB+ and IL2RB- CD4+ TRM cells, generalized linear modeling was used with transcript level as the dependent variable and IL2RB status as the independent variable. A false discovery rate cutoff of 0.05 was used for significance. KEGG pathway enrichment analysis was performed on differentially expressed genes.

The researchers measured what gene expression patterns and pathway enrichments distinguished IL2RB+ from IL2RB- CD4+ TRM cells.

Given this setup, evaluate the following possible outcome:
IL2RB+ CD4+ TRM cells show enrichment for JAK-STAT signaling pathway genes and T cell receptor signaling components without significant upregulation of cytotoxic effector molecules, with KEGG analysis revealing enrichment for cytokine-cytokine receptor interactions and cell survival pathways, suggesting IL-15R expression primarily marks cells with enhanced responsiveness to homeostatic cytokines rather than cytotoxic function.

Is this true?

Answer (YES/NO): NO